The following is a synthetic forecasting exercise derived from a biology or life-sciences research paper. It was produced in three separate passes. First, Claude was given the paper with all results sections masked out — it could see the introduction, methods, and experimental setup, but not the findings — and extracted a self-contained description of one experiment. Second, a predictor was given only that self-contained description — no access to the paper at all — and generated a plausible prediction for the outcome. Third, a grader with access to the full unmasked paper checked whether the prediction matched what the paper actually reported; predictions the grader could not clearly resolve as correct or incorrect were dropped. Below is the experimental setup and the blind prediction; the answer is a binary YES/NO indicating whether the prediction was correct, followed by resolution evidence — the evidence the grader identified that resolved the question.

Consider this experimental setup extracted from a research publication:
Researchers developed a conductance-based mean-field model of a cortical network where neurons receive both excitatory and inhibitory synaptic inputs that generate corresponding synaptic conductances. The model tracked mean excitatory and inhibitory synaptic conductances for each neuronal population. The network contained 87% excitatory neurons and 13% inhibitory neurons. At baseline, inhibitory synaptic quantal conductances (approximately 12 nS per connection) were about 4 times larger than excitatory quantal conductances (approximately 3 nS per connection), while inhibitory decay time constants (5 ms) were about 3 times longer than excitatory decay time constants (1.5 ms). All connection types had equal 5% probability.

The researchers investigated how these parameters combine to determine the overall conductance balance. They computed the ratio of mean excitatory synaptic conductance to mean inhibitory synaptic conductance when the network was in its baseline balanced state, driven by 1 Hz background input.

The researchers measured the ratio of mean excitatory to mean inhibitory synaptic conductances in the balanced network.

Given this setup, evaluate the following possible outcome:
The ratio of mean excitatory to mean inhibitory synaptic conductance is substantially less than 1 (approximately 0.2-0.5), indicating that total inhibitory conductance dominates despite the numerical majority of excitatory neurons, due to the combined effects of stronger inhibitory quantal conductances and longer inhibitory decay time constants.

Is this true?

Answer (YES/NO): YES